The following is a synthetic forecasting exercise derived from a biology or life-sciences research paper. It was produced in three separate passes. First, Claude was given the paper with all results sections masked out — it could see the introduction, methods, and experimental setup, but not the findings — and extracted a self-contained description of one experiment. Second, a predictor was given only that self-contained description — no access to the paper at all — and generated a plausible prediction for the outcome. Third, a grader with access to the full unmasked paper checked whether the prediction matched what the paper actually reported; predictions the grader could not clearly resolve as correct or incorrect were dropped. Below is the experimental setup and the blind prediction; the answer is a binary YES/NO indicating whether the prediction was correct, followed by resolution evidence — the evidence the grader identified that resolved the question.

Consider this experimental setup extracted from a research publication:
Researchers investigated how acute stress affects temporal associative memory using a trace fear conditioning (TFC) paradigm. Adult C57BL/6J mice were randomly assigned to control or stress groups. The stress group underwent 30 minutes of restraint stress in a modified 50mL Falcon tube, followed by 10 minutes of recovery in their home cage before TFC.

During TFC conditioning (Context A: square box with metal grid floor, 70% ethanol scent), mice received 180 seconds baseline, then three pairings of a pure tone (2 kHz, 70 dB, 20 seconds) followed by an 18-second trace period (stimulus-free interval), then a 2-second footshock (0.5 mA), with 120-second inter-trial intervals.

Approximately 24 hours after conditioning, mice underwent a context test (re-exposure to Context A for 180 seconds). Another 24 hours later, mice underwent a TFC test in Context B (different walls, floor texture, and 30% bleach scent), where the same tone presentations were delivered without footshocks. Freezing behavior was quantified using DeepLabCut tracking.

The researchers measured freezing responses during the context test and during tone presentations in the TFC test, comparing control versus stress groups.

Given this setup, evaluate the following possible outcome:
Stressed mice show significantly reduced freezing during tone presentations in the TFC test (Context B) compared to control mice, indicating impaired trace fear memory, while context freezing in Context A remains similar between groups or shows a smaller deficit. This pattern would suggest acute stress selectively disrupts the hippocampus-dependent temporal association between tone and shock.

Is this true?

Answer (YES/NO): NO